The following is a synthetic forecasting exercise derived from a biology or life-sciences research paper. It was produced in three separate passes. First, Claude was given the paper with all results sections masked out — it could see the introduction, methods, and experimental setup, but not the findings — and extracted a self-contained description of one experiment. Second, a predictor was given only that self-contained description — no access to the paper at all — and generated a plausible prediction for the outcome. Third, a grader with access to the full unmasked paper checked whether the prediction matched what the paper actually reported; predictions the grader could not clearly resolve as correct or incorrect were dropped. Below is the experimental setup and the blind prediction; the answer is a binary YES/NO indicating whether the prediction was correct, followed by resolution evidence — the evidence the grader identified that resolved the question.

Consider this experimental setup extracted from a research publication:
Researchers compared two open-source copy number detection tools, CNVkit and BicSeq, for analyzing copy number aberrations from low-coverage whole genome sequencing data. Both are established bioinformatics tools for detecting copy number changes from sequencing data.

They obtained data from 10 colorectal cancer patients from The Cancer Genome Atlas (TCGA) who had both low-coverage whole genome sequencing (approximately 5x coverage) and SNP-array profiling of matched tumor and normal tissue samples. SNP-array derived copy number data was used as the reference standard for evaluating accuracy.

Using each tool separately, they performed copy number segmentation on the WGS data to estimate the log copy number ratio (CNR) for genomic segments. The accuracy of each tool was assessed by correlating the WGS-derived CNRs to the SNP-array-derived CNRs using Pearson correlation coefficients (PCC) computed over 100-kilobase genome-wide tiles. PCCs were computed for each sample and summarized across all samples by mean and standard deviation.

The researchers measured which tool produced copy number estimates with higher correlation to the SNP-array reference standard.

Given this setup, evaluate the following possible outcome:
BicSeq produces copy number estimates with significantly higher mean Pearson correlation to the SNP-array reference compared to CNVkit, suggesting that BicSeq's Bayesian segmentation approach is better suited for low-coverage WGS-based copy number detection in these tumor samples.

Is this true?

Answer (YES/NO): NO